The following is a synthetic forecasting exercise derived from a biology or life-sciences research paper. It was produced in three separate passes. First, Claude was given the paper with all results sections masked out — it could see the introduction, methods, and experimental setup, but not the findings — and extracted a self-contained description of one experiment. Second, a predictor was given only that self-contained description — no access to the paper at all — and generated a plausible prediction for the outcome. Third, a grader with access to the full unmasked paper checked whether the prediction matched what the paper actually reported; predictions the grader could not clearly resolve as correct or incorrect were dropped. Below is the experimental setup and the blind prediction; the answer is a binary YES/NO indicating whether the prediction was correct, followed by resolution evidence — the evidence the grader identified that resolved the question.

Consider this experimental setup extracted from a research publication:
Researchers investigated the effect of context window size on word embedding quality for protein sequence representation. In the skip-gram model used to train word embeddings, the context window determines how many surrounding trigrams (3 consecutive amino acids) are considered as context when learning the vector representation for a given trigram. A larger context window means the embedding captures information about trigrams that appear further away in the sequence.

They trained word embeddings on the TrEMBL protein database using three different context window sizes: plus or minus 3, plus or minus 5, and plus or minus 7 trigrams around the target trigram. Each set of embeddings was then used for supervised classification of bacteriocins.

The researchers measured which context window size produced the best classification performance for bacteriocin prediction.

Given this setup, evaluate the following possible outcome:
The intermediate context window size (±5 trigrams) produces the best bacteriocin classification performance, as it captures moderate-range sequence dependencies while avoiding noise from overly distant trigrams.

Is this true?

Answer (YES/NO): YES